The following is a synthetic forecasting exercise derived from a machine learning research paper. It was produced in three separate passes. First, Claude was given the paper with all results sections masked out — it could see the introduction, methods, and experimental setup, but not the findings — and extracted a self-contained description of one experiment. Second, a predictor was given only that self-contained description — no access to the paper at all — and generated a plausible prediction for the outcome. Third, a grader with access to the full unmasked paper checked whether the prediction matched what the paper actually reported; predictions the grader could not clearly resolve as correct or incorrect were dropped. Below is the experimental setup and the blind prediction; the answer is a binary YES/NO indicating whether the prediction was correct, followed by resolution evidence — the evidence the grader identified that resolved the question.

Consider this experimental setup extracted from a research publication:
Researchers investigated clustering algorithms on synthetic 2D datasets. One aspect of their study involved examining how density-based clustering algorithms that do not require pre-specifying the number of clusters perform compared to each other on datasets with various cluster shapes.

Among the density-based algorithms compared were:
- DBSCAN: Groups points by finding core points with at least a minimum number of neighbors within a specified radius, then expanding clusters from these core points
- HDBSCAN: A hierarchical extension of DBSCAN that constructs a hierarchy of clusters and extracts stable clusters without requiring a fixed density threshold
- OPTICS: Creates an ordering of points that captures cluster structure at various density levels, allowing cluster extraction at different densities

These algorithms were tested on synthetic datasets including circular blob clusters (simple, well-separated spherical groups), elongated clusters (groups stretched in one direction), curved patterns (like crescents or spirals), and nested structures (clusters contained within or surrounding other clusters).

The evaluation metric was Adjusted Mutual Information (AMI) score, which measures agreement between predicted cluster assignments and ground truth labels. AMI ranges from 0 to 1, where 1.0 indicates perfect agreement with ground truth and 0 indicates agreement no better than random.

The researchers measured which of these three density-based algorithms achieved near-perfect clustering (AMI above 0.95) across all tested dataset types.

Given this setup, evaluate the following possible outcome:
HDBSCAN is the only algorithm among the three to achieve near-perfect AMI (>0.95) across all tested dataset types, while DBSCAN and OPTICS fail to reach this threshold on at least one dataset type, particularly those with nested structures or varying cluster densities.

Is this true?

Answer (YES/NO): NO